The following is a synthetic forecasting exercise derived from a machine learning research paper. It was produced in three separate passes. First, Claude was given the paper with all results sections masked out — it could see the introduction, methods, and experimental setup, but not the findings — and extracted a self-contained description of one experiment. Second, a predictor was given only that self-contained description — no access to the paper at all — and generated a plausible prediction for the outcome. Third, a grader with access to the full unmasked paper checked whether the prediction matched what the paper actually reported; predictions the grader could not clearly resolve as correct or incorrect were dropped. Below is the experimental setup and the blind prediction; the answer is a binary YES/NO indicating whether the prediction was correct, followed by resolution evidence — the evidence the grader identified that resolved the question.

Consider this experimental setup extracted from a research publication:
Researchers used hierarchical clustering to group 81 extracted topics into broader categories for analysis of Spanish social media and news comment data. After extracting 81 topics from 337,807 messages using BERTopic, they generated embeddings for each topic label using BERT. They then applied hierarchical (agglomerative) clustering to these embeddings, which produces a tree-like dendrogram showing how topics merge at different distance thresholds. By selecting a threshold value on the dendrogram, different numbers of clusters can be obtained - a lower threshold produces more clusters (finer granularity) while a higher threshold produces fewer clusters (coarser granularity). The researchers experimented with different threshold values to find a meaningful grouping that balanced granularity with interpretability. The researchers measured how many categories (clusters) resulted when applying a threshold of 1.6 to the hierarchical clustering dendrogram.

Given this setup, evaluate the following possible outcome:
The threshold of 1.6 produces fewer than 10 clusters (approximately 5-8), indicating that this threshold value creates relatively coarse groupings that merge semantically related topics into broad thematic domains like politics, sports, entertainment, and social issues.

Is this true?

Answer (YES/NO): NO